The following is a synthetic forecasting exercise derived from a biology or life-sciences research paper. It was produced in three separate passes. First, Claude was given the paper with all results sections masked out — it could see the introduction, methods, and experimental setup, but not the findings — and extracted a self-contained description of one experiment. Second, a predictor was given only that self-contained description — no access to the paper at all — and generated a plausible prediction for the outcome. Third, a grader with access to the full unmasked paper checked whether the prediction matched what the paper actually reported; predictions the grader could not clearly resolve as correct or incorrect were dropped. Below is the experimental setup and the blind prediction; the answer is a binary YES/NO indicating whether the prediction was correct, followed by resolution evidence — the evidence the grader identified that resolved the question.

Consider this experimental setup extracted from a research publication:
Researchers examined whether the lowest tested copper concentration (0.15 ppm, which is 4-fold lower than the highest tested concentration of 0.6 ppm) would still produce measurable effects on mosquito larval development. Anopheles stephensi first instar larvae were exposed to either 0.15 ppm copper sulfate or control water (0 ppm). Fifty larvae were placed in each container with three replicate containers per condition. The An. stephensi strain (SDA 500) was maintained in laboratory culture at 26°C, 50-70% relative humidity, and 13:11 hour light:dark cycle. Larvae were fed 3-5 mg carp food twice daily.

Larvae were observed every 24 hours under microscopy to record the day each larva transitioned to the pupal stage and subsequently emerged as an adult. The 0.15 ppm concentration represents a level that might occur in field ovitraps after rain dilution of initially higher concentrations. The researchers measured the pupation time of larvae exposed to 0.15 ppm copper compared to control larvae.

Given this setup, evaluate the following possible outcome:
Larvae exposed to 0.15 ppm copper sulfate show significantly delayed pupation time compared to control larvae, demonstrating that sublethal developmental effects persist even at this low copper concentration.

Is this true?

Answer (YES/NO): YES